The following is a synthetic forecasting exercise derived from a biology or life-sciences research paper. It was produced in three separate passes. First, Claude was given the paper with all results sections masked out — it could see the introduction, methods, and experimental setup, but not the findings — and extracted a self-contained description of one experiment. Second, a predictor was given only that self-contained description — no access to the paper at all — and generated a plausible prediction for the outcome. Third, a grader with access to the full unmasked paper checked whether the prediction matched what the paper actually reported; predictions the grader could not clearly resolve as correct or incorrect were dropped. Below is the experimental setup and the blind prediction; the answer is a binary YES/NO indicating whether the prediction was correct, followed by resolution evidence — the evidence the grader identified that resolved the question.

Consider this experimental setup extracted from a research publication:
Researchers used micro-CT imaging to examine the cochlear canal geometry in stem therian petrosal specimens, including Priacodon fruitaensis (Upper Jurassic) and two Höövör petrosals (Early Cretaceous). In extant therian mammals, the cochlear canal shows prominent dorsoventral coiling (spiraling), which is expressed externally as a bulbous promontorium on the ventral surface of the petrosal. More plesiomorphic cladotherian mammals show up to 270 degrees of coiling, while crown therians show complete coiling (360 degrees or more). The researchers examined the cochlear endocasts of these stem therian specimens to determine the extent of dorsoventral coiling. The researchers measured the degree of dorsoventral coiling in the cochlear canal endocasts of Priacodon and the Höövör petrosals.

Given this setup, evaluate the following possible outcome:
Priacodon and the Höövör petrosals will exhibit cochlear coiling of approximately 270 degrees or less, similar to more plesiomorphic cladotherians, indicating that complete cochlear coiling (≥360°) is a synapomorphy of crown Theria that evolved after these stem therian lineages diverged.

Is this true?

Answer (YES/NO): NO